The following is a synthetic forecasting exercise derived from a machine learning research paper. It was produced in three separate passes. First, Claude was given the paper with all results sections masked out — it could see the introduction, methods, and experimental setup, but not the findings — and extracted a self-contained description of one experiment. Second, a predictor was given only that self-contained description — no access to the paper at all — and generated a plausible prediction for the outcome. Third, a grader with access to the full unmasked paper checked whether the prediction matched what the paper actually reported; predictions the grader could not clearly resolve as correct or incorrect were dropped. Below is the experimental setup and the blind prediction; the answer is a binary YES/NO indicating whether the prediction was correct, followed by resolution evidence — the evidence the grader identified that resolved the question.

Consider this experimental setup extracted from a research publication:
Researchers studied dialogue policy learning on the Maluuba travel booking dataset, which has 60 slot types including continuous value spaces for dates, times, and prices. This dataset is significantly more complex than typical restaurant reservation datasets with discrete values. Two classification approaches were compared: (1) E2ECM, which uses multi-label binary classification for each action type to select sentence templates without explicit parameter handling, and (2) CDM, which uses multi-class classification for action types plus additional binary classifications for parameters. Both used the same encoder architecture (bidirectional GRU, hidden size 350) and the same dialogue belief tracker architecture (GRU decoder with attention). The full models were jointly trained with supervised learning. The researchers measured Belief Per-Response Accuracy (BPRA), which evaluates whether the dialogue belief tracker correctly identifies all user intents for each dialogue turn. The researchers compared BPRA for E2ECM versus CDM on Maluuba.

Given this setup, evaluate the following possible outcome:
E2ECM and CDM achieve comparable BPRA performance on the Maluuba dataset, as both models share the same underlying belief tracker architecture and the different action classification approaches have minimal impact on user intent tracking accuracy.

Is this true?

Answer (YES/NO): NO